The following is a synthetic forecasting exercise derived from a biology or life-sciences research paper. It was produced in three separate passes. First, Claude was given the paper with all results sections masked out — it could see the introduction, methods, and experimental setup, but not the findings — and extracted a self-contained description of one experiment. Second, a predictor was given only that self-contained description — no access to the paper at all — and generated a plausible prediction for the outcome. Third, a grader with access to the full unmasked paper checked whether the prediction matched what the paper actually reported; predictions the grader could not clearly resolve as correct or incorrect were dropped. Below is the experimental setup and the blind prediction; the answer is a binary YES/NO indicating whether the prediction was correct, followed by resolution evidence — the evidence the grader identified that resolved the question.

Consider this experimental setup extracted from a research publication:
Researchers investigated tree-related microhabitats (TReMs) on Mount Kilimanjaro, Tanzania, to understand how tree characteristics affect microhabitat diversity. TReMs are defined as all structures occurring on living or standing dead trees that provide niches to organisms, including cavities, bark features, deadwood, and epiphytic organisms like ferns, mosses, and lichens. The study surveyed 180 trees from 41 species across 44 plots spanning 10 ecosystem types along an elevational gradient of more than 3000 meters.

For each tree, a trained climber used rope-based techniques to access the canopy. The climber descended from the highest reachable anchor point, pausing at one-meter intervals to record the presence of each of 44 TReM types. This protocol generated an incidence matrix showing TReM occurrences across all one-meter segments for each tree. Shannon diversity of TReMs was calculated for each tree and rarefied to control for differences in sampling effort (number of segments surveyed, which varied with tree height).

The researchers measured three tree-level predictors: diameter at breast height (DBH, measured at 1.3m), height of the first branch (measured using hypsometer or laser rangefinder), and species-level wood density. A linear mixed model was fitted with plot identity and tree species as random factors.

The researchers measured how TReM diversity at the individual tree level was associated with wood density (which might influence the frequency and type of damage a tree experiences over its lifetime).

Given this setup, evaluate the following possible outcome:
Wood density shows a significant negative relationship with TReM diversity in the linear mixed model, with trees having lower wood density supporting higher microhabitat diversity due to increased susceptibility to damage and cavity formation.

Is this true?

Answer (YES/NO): NO